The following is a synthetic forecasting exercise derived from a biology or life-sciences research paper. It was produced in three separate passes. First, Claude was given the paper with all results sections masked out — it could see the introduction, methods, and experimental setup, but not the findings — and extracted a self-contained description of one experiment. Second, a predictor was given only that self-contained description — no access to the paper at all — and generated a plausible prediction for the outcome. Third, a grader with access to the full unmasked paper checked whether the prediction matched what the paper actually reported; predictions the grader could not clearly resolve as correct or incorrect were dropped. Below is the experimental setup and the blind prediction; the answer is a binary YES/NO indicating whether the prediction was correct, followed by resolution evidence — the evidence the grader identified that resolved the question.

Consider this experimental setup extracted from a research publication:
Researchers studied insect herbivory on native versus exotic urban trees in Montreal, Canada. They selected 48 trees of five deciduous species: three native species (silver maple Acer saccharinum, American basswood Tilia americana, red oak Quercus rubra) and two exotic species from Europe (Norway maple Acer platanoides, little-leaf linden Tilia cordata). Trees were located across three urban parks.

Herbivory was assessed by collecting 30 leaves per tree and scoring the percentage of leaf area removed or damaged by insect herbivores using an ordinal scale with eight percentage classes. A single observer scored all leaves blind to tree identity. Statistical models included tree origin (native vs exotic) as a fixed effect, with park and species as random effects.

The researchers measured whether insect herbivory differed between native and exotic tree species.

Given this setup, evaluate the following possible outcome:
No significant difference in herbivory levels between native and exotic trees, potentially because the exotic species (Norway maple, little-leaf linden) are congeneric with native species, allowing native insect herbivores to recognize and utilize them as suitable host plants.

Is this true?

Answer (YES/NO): YES